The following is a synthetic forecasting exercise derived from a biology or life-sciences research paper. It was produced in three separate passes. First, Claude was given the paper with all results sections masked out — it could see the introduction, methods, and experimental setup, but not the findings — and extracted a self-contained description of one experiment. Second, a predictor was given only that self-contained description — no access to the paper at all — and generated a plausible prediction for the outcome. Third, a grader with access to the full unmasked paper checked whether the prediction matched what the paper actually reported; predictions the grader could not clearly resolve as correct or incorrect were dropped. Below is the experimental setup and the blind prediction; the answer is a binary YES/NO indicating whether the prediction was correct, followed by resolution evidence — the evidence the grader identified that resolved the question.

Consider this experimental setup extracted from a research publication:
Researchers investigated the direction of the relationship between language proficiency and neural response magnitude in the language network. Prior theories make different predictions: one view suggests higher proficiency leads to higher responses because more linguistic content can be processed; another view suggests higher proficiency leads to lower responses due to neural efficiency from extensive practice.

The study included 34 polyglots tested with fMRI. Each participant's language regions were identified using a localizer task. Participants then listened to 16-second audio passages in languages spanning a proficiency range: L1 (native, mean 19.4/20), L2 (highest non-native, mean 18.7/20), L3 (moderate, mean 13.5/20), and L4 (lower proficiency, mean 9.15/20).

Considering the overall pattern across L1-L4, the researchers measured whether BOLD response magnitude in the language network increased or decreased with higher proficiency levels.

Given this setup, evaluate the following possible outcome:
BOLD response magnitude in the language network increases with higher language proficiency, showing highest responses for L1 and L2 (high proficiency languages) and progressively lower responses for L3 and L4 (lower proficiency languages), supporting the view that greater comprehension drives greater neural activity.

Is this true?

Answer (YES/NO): NO